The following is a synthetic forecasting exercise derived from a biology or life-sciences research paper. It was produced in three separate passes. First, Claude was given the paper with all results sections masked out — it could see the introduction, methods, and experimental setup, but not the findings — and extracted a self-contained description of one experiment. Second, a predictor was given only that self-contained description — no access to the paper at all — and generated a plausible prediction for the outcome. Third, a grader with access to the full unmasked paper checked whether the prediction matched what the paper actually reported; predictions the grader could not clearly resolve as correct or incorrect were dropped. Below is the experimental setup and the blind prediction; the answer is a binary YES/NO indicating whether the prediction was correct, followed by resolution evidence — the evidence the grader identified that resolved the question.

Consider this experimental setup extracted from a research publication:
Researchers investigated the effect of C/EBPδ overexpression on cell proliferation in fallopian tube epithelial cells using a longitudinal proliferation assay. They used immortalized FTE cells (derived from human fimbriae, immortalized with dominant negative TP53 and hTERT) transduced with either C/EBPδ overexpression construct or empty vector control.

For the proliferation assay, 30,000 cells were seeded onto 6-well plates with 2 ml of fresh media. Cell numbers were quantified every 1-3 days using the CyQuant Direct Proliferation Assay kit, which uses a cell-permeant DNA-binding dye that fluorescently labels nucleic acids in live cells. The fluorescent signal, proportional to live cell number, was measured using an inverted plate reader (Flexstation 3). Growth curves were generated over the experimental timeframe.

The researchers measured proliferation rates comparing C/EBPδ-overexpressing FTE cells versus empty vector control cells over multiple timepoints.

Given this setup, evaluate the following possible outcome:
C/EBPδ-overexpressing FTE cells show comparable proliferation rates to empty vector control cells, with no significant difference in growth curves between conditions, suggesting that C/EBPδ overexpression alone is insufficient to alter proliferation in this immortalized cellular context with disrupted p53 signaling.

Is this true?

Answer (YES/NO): NO